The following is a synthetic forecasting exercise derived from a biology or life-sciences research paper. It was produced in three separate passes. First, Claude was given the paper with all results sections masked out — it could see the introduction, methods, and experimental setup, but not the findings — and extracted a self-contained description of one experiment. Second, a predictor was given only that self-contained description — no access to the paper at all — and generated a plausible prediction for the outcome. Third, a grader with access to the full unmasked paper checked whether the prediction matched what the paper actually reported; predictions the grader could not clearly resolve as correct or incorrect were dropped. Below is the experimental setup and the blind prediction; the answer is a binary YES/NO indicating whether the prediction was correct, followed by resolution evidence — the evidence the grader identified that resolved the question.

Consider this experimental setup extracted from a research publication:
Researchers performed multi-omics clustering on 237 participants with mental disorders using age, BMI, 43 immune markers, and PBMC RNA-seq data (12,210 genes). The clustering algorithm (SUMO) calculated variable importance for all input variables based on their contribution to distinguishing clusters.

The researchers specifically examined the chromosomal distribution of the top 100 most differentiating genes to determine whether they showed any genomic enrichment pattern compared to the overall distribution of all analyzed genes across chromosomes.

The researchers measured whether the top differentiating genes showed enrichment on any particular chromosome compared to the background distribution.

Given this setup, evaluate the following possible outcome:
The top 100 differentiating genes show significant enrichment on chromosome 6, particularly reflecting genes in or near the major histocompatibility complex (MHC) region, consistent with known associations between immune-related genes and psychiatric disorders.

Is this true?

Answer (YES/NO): NO